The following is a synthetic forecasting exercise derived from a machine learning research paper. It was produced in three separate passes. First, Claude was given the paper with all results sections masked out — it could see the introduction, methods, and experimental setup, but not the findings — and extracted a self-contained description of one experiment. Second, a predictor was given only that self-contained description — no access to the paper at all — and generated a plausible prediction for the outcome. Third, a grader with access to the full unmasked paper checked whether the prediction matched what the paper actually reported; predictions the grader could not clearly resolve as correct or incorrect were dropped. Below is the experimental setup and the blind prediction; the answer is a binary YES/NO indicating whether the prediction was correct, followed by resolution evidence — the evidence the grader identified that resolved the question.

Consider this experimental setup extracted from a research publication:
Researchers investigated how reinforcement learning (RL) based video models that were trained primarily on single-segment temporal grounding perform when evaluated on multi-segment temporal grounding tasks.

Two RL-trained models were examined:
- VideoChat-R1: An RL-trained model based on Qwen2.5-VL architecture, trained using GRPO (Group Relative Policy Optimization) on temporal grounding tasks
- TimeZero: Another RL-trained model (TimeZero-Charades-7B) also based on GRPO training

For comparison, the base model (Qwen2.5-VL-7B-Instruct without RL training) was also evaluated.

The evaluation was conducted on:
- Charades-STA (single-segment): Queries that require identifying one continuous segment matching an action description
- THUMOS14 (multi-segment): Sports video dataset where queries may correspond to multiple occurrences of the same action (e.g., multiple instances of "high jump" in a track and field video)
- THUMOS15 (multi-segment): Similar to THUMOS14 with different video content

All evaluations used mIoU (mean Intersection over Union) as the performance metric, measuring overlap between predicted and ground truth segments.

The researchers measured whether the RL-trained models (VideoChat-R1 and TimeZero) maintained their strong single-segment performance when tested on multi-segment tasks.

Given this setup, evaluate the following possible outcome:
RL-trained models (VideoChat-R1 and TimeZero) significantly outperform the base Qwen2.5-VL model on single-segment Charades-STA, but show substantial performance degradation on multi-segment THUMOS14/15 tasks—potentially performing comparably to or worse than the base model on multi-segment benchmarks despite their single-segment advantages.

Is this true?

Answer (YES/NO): YES